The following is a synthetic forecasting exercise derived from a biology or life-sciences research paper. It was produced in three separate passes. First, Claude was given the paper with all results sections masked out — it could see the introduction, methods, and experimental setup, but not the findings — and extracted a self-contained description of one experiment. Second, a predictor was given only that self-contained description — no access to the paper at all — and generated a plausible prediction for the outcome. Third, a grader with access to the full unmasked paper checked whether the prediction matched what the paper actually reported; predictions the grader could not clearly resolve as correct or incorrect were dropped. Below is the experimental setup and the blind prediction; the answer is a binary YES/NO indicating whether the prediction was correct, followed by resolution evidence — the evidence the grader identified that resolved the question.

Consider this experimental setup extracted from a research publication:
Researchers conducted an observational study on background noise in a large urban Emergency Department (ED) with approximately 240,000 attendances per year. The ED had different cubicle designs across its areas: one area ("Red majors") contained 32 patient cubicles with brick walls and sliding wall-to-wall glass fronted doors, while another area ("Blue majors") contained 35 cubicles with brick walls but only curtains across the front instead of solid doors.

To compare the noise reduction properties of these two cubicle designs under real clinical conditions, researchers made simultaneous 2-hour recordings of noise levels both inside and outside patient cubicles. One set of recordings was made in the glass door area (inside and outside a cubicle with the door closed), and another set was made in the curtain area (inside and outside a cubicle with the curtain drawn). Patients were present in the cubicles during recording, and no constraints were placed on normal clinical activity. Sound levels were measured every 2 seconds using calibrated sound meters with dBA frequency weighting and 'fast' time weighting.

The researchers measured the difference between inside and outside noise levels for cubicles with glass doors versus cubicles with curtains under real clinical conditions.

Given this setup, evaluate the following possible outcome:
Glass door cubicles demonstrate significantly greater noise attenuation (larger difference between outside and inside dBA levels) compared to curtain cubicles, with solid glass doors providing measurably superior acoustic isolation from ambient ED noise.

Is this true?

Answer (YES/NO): NO